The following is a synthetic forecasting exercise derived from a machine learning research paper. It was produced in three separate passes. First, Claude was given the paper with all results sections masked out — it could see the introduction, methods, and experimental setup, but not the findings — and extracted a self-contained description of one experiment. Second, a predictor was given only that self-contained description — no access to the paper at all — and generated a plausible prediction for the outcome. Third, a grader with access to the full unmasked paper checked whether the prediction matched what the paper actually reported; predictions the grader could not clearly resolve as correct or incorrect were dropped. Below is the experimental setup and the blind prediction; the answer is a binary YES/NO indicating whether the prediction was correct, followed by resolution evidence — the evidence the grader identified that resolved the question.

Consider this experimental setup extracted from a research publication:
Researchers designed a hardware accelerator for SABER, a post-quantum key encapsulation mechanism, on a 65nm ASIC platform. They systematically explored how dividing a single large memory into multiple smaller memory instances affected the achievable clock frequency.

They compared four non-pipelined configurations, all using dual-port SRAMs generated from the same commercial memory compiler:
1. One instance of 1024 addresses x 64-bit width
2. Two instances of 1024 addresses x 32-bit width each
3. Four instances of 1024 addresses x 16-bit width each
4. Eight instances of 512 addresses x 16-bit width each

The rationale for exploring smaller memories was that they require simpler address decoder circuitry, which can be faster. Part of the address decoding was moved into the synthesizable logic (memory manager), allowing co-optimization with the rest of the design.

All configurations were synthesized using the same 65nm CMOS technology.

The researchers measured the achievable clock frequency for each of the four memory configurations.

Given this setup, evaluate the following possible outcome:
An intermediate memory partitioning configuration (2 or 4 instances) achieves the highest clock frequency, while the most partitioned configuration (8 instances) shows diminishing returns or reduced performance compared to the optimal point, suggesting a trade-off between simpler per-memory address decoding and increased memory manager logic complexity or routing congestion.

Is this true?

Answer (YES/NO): NO